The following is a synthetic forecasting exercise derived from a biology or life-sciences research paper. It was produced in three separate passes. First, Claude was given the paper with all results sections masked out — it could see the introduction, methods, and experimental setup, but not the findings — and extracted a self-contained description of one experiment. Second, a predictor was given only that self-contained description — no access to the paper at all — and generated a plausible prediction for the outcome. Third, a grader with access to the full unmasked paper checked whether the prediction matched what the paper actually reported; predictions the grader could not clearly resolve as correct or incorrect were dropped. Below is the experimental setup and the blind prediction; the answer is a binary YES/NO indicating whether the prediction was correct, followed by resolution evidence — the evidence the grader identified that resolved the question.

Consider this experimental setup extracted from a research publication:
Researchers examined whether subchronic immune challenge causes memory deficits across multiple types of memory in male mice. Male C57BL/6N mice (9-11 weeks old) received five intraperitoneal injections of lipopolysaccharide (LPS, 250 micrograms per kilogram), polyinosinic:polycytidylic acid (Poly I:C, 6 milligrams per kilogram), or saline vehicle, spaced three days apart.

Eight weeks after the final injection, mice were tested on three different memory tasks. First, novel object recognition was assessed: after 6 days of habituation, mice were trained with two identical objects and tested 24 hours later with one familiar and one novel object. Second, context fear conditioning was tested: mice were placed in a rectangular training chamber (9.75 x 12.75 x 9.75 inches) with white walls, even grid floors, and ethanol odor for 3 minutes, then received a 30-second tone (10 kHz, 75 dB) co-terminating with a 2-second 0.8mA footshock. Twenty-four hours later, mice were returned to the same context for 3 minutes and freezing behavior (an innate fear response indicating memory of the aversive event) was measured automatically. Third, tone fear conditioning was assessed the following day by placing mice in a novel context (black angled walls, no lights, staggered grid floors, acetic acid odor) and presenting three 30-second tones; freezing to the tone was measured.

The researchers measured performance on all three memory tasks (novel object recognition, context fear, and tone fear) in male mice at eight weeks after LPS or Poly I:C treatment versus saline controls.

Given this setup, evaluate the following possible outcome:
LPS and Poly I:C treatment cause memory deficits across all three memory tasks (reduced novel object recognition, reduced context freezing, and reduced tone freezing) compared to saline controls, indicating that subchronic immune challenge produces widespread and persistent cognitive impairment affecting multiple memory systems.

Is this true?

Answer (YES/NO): NO